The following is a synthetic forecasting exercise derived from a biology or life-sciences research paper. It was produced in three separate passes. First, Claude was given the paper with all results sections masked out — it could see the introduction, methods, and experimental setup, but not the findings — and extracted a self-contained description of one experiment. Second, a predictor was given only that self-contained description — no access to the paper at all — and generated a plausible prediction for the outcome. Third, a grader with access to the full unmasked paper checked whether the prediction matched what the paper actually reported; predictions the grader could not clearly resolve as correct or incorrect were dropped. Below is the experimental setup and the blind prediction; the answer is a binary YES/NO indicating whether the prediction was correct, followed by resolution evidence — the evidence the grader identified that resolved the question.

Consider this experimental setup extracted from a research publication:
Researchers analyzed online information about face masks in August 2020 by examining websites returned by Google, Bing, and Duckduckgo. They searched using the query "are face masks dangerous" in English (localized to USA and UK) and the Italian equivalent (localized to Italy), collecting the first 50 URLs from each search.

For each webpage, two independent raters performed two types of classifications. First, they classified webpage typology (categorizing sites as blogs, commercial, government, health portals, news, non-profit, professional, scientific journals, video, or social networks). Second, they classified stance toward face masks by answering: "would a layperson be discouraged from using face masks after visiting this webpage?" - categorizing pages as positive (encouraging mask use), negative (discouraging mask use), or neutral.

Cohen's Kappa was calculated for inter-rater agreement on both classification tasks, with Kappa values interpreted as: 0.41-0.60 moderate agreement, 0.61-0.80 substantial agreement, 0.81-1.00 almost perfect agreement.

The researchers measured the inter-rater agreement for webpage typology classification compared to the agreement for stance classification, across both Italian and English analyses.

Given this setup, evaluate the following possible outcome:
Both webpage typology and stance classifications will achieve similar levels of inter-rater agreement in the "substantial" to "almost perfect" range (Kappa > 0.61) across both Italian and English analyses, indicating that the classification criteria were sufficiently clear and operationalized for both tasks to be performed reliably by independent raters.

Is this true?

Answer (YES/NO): NO